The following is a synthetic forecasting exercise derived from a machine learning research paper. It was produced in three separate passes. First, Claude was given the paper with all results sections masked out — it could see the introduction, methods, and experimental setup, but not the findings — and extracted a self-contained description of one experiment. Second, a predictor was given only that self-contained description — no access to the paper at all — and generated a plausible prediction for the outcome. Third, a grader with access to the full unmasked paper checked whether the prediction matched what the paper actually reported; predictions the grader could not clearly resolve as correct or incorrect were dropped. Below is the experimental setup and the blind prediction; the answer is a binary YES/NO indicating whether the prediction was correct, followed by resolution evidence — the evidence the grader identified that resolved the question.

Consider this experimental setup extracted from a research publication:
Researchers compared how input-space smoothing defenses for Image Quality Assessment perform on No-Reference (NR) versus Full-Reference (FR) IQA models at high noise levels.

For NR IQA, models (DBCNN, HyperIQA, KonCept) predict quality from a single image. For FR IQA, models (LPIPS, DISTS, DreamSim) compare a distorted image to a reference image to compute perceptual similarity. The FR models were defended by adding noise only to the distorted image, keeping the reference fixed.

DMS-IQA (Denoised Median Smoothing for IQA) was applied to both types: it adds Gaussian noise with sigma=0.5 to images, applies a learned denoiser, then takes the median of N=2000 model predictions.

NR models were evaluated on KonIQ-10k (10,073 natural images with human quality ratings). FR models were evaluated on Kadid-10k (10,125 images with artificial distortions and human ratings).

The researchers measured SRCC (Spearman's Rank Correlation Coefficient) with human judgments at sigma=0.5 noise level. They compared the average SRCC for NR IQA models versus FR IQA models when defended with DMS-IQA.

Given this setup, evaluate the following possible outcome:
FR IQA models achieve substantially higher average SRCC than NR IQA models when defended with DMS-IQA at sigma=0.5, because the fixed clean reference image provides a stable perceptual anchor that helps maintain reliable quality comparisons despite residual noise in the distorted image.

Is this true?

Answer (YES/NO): NO